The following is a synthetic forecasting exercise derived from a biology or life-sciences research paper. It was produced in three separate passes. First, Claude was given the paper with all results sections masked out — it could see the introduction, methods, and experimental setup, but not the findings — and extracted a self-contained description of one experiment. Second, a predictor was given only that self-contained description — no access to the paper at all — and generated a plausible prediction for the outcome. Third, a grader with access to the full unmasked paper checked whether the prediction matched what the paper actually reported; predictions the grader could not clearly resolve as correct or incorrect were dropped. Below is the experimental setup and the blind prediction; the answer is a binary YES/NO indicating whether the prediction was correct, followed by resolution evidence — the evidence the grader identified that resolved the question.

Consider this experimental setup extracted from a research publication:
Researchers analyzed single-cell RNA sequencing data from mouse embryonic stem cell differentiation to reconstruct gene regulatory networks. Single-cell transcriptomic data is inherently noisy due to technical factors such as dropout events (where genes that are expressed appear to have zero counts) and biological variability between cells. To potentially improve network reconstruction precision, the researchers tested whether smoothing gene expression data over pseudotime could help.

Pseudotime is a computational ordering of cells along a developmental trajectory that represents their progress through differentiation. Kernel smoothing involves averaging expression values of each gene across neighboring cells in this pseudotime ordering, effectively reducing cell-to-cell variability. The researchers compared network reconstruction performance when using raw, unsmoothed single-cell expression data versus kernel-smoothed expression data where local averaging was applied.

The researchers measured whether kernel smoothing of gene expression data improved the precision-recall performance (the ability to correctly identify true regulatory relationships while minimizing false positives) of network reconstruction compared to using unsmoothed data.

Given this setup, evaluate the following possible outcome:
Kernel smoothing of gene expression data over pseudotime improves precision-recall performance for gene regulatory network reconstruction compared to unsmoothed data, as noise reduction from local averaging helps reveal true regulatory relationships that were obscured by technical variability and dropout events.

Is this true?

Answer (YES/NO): NO